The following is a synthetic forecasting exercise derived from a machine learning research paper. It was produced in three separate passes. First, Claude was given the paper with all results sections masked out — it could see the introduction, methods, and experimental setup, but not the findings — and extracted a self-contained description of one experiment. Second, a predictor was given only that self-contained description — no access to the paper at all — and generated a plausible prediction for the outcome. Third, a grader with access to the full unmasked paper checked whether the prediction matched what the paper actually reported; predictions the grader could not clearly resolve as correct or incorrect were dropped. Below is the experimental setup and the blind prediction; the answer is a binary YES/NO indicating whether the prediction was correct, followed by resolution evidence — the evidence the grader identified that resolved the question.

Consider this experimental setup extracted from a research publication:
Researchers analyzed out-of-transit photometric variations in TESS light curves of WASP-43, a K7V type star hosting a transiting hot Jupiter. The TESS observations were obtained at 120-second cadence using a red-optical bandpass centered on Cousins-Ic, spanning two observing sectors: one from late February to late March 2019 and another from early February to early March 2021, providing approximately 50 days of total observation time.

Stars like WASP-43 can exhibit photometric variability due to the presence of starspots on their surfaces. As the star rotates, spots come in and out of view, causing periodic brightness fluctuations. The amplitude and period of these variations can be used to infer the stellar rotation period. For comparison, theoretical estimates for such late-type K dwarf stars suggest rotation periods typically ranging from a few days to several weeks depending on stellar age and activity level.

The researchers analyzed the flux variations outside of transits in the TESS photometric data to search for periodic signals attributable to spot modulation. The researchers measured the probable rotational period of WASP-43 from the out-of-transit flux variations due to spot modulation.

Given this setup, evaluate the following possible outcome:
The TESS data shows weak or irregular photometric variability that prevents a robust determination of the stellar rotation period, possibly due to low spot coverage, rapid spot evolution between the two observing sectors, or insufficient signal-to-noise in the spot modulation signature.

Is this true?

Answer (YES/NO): NO